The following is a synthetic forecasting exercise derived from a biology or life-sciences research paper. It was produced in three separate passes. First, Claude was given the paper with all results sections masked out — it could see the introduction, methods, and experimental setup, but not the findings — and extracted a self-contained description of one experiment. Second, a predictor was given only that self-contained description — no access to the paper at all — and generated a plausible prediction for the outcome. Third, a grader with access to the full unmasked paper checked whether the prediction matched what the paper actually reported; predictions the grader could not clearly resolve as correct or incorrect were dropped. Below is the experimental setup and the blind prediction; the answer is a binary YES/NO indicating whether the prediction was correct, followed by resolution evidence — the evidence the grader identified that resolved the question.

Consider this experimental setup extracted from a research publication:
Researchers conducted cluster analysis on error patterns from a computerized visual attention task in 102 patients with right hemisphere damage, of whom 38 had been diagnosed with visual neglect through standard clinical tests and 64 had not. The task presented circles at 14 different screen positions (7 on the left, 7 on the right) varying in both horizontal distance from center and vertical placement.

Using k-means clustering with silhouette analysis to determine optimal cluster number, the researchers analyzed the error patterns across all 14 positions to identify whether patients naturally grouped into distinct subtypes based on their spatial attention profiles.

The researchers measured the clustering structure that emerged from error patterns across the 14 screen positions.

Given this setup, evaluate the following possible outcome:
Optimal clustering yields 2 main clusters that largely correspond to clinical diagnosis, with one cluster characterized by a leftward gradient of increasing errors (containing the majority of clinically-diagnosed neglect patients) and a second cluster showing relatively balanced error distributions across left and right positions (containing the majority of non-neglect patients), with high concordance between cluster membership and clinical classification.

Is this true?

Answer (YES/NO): NO